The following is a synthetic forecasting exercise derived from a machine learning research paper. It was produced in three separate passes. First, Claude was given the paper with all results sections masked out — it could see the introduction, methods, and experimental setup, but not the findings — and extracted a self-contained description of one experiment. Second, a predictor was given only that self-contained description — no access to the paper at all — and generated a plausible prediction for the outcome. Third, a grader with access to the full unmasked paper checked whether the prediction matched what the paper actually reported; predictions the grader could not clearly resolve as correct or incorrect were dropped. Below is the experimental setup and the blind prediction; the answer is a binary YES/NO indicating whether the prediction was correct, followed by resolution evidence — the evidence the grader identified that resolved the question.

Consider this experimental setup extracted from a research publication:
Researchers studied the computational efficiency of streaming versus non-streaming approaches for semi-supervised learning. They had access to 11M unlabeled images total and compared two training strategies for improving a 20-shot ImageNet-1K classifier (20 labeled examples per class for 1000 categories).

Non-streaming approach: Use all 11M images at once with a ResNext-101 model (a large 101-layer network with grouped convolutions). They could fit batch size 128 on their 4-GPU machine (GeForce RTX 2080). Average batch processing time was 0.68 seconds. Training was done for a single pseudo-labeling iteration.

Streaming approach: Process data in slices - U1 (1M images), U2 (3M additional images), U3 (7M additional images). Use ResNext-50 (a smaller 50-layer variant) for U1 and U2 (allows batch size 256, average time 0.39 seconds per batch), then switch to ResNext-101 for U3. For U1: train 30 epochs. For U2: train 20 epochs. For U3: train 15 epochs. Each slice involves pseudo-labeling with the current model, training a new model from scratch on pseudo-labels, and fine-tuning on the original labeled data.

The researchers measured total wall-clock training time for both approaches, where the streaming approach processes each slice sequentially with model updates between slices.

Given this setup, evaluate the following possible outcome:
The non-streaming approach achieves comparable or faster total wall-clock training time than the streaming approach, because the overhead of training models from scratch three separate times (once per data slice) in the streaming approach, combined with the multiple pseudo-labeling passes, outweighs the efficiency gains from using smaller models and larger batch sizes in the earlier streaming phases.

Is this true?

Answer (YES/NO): NO